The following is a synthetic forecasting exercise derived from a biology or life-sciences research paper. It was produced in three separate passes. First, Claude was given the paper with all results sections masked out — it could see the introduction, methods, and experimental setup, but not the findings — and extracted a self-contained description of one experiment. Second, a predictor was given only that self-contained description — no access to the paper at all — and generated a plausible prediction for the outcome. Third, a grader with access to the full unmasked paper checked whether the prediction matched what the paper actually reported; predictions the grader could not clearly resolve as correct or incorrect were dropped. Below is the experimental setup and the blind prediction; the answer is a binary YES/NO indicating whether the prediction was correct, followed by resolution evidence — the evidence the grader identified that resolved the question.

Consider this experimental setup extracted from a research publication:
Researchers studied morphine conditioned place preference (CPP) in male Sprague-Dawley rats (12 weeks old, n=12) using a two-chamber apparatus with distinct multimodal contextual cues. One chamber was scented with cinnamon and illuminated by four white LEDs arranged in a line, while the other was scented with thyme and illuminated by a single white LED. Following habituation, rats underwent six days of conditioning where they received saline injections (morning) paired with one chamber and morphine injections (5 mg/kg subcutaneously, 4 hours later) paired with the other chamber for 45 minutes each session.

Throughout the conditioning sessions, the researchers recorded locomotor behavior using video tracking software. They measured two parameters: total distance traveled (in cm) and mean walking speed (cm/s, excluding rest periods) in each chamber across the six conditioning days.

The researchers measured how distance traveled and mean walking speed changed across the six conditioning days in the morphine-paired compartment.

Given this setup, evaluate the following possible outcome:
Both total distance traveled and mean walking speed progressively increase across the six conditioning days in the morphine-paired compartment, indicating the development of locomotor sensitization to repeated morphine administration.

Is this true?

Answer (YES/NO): NO